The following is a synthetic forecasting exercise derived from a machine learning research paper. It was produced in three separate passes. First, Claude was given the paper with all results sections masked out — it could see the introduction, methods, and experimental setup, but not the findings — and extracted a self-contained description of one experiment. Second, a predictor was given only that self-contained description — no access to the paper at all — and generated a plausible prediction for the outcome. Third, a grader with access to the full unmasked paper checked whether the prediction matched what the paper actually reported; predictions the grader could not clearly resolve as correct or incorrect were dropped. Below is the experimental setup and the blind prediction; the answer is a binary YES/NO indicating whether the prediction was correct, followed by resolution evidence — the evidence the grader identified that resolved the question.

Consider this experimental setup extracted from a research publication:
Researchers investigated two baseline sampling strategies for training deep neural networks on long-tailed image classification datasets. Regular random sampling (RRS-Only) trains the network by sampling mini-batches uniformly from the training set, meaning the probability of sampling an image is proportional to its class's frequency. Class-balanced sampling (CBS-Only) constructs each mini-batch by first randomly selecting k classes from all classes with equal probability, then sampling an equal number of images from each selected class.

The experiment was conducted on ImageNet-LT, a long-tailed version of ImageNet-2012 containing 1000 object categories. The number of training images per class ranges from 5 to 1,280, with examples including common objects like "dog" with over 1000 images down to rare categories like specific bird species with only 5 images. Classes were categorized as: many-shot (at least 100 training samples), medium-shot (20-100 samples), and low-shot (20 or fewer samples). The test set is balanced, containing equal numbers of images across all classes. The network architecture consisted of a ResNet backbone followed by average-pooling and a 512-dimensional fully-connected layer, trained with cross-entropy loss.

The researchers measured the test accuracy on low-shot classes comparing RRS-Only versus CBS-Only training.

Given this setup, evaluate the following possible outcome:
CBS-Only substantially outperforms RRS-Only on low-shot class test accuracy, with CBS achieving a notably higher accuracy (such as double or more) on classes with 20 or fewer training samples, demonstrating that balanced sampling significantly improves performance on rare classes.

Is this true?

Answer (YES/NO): YES